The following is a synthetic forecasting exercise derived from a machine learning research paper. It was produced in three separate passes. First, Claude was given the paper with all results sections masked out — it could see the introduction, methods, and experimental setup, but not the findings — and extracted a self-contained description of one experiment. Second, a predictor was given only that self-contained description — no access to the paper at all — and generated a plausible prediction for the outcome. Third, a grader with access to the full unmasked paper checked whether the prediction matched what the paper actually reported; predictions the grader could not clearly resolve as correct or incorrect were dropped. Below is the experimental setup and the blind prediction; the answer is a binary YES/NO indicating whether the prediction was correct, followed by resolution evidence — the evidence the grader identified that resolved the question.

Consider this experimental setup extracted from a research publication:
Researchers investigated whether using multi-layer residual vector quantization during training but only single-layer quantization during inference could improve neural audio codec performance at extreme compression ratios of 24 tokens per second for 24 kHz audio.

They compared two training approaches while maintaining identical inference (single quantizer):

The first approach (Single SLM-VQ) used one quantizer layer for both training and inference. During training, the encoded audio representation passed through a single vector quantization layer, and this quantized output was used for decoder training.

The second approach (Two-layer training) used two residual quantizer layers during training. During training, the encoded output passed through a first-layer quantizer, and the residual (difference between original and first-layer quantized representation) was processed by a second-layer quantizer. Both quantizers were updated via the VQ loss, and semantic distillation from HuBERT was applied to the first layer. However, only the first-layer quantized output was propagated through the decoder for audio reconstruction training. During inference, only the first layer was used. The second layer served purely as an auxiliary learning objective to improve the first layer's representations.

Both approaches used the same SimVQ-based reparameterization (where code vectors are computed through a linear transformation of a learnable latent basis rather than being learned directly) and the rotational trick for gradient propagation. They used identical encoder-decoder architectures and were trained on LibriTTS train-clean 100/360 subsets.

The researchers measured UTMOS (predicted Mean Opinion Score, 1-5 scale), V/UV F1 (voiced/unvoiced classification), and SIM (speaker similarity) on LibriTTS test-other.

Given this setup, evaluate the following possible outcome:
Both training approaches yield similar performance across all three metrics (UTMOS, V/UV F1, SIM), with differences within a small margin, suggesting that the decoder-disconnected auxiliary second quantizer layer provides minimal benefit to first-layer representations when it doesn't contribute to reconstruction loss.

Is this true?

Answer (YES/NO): NO